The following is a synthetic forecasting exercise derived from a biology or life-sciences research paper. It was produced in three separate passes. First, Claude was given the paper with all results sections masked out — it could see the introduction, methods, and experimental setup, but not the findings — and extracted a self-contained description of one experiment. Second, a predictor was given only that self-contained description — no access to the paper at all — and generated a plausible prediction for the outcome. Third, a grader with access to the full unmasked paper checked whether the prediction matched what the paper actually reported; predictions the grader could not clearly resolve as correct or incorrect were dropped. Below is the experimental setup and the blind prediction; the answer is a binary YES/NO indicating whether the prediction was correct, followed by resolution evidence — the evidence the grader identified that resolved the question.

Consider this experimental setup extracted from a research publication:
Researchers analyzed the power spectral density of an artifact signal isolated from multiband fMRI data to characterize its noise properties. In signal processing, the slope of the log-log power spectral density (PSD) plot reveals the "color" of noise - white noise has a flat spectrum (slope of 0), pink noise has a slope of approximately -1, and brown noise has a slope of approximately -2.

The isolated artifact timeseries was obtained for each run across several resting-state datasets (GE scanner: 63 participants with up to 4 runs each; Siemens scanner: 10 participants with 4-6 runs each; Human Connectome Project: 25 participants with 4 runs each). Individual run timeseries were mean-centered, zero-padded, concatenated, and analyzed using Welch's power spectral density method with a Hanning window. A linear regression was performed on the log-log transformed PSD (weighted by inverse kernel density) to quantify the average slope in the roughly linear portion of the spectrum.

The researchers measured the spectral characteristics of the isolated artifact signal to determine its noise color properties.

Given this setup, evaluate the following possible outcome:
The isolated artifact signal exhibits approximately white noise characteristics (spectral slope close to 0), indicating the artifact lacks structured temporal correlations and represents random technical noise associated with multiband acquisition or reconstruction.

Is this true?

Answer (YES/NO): NO